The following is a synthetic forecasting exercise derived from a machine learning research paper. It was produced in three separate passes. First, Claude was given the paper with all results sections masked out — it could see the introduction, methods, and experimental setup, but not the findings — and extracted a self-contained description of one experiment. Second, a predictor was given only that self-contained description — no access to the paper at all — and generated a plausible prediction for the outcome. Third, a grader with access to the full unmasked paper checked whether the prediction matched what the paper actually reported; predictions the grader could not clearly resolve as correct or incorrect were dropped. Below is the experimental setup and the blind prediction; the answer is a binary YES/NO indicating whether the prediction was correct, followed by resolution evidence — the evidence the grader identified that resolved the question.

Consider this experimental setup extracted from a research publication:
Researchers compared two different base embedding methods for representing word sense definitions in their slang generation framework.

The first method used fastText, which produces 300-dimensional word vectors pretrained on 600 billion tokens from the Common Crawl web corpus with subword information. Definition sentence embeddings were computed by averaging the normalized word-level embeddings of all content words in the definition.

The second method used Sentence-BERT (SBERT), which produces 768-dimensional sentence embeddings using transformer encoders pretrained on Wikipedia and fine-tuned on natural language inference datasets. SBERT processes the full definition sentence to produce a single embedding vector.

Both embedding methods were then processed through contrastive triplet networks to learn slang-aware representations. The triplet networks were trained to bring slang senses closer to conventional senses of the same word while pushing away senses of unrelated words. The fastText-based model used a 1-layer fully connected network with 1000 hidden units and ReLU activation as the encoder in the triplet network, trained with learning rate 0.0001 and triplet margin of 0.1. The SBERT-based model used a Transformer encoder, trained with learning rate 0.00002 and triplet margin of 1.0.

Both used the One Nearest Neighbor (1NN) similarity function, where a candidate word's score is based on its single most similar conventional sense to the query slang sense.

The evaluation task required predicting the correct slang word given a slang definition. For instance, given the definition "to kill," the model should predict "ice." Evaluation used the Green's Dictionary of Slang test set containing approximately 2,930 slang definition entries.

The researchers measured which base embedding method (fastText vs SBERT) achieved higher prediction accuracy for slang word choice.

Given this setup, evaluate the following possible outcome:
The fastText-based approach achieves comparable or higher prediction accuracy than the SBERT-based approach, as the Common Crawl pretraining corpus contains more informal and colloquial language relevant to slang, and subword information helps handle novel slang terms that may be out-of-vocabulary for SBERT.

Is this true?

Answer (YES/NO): NO